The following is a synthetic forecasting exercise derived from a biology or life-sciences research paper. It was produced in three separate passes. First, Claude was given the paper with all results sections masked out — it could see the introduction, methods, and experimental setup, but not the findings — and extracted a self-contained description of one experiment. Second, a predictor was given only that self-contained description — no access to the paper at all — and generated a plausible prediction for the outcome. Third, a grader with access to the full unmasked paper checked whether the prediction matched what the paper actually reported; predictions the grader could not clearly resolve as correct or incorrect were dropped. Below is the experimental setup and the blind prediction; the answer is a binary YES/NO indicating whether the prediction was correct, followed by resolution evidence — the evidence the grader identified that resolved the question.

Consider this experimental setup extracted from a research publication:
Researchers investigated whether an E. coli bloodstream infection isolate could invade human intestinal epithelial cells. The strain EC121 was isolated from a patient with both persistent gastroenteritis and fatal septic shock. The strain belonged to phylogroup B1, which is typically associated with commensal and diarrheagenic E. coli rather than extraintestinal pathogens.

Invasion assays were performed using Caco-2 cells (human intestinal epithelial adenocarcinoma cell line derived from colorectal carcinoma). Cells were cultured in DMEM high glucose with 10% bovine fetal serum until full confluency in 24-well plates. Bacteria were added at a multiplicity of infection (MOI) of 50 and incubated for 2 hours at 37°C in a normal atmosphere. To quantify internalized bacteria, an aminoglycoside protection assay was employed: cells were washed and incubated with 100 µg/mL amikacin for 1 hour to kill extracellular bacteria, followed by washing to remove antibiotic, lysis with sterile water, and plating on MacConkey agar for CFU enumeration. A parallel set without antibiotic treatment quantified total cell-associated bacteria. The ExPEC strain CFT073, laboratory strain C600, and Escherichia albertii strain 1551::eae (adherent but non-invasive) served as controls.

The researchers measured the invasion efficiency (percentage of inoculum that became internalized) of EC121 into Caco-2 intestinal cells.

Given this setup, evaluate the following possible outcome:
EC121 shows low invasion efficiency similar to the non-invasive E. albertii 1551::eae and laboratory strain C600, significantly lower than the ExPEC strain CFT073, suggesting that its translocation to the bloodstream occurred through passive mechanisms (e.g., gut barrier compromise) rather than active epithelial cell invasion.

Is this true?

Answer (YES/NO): NO